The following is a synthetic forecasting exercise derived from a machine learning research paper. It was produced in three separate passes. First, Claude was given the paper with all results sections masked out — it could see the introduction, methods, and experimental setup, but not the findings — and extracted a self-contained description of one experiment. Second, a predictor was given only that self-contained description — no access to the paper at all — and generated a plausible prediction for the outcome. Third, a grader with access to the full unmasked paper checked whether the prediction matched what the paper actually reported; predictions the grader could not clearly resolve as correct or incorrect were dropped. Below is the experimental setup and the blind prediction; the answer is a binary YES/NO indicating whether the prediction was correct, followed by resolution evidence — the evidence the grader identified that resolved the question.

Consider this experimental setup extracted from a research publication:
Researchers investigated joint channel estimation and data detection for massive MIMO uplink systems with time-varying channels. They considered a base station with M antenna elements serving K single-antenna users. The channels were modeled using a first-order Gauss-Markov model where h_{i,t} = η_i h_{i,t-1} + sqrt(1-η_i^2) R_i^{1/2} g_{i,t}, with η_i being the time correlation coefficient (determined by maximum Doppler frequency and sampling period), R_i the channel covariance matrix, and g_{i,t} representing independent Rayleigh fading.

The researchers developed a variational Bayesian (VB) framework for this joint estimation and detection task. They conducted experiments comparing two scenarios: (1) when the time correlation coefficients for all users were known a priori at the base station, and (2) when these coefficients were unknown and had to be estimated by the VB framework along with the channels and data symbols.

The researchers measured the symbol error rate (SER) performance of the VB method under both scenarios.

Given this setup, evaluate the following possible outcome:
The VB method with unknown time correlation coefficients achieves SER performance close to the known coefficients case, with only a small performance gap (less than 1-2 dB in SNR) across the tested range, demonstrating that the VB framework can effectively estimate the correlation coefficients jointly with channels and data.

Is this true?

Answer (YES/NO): YES